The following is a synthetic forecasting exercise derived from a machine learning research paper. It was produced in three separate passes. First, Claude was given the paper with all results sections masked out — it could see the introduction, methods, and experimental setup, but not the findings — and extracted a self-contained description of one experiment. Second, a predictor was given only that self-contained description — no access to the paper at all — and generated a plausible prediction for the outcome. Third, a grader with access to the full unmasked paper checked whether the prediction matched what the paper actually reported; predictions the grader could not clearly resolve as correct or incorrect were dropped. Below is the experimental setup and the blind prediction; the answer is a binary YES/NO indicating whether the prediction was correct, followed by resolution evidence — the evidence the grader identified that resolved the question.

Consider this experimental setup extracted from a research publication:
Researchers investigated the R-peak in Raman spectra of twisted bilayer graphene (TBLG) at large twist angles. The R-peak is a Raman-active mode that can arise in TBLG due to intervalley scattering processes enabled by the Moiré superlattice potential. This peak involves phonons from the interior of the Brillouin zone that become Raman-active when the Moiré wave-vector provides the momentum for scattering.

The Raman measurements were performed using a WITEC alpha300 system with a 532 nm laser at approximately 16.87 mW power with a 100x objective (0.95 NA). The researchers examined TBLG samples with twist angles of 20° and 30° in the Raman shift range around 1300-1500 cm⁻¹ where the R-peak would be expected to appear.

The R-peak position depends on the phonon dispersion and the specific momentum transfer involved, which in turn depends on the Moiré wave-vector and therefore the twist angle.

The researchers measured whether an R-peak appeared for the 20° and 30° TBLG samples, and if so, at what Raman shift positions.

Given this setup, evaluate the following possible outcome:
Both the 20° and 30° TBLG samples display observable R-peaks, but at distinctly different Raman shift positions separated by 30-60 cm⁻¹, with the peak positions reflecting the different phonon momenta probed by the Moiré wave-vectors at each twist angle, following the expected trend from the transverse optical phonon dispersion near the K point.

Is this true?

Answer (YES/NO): YES